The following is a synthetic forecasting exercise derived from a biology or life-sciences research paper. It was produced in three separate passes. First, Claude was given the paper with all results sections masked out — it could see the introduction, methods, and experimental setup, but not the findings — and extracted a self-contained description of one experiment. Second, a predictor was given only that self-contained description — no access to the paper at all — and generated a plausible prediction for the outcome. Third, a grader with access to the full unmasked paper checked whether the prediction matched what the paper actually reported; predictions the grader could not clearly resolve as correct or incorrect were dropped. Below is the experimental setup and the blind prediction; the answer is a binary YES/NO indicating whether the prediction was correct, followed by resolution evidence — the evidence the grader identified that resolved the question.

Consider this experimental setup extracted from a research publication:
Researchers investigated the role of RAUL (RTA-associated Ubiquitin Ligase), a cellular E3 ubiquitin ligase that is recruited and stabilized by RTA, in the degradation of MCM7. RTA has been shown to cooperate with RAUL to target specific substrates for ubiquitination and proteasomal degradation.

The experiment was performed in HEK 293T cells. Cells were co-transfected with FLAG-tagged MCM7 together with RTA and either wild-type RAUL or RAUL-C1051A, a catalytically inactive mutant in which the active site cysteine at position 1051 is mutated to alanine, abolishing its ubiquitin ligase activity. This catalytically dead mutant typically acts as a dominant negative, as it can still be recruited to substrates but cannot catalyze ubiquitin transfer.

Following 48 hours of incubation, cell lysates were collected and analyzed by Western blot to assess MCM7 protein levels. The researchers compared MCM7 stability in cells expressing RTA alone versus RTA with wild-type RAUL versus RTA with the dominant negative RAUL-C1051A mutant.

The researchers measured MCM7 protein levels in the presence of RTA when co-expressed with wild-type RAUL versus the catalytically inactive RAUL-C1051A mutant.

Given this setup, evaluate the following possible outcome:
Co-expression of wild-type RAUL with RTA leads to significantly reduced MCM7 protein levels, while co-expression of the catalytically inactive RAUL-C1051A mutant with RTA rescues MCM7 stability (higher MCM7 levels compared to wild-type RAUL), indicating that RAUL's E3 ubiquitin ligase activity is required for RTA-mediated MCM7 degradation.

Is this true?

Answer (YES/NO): NO